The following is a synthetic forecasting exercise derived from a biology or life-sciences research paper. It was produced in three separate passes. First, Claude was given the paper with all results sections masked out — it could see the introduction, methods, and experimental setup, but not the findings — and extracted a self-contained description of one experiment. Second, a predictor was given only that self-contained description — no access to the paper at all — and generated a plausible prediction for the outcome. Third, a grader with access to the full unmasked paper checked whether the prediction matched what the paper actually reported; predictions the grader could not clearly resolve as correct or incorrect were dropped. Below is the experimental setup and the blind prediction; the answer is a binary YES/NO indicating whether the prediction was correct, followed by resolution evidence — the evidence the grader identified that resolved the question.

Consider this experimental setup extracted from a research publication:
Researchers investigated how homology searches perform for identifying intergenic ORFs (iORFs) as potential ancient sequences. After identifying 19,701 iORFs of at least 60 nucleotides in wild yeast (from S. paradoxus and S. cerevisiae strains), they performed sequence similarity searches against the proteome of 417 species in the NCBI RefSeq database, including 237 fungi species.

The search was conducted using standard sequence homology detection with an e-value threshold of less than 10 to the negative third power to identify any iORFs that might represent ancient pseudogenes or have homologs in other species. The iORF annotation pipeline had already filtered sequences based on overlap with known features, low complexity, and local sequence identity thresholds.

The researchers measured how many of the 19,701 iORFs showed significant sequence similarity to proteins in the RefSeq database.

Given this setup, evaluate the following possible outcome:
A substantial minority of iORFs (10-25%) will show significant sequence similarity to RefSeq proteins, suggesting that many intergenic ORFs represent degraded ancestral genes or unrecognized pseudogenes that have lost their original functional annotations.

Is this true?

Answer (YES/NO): NO